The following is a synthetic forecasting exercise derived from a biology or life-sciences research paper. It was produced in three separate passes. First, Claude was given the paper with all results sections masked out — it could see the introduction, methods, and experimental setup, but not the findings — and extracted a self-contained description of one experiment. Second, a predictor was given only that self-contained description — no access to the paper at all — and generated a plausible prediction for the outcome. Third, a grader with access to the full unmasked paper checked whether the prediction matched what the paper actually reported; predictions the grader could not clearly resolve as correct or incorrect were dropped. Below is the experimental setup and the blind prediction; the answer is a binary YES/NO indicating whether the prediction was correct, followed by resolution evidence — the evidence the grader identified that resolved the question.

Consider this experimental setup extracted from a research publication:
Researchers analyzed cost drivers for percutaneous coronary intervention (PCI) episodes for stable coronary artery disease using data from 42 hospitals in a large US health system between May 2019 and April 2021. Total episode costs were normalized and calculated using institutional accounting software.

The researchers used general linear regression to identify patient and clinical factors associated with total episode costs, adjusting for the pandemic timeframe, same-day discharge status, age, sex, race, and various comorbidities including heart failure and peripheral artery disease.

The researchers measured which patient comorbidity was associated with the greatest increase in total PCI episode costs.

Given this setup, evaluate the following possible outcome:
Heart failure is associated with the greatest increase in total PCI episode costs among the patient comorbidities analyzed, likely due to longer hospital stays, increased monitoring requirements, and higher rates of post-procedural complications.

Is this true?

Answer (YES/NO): YES